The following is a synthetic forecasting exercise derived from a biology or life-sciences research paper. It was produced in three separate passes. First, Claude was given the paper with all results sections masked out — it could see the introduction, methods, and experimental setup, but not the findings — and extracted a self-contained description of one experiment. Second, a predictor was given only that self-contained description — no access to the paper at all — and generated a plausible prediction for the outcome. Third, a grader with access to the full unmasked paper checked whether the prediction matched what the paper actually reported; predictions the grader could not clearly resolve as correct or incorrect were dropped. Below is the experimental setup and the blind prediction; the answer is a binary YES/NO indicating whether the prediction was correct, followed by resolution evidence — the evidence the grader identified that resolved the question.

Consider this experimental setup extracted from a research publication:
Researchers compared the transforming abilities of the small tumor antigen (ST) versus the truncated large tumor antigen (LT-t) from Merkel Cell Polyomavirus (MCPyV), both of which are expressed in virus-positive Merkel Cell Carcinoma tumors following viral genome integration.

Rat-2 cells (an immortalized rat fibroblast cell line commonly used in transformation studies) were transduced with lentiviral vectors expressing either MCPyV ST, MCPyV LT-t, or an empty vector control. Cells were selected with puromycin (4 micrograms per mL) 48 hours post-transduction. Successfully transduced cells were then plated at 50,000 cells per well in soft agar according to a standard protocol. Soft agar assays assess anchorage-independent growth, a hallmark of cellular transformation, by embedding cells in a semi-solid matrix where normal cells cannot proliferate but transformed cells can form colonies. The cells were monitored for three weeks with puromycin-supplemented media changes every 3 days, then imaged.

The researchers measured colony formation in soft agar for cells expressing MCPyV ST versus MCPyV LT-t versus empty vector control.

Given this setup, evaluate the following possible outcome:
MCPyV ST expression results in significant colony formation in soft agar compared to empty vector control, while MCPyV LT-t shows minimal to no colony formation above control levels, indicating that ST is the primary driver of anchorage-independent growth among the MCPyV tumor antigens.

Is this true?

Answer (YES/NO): YES